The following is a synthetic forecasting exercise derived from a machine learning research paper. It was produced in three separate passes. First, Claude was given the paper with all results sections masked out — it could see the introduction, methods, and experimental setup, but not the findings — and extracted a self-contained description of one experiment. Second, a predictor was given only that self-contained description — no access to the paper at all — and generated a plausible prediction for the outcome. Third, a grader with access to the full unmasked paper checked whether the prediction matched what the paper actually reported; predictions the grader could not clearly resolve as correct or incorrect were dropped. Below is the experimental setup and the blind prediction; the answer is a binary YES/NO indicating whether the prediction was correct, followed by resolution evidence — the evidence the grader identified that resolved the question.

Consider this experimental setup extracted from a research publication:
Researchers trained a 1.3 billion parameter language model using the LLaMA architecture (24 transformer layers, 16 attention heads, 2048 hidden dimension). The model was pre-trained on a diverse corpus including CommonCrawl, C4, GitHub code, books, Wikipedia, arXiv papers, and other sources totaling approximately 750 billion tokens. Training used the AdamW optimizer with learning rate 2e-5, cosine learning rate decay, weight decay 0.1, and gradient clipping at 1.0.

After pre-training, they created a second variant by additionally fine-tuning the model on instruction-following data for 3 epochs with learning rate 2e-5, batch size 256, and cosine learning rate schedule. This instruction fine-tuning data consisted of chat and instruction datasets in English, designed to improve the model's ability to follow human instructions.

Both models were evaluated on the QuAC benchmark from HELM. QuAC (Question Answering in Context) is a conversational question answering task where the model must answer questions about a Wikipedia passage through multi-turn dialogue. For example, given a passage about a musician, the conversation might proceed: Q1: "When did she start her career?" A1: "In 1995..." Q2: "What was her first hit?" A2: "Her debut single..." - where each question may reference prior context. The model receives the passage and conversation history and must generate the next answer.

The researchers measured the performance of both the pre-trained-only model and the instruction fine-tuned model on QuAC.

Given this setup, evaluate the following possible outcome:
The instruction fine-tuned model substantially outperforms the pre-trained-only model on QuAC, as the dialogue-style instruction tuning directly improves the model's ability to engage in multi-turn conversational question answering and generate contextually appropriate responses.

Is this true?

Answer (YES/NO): NO